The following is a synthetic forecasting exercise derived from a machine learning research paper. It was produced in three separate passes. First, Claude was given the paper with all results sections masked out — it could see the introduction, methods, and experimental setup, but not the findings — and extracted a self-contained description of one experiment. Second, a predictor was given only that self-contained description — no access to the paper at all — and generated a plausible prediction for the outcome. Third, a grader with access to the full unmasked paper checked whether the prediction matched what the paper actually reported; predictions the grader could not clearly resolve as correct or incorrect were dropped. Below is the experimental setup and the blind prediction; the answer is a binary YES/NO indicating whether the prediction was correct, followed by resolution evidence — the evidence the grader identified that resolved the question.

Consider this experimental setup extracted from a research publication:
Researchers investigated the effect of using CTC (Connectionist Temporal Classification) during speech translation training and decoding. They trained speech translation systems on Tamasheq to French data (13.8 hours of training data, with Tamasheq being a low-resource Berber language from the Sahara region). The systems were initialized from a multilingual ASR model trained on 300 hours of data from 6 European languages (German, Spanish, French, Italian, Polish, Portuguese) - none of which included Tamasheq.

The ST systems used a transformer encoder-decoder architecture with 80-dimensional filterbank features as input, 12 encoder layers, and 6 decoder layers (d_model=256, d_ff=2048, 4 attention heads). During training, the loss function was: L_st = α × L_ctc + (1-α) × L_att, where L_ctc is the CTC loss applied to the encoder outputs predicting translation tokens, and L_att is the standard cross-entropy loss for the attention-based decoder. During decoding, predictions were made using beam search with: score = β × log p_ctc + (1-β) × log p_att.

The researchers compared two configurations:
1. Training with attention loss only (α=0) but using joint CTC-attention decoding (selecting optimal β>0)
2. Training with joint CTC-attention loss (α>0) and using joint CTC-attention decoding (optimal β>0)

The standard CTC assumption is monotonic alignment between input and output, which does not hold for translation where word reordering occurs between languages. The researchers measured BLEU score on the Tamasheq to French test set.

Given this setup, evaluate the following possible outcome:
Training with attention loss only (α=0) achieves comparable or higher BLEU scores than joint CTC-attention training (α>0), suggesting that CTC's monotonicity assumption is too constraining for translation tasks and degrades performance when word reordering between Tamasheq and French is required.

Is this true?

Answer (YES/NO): NO